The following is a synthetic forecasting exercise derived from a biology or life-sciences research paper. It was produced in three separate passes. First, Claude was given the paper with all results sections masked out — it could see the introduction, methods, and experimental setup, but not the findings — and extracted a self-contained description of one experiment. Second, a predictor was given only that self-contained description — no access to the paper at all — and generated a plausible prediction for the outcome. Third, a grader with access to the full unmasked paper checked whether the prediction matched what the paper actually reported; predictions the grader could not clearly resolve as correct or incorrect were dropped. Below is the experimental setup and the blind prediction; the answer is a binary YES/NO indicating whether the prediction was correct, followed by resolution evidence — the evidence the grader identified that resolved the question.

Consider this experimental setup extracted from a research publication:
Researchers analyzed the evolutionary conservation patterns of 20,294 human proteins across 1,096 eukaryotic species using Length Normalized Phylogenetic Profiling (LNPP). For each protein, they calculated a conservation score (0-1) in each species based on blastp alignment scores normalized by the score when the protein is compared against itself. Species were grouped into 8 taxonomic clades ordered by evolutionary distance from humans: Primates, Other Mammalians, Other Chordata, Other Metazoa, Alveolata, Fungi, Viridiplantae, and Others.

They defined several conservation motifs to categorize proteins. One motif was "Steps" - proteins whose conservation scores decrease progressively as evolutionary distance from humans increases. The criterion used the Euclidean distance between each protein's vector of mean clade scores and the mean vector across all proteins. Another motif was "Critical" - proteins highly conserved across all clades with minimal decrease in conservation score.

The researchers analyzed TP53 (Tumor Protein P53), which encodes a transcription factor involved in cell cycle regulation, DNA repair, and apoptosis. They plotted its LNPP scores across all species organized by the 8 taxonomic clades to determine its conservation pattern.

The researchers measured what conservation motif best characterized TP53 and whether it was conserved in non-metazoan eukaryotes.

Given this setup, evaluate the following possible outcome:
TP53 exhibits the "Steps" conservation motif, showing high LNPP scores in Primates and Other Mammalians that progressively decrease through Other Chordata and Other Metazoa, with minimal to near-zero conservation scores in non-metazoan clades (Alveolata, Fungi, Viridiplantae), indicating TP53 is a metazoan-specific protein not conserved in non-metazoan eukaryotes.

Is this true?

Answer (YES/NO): YES